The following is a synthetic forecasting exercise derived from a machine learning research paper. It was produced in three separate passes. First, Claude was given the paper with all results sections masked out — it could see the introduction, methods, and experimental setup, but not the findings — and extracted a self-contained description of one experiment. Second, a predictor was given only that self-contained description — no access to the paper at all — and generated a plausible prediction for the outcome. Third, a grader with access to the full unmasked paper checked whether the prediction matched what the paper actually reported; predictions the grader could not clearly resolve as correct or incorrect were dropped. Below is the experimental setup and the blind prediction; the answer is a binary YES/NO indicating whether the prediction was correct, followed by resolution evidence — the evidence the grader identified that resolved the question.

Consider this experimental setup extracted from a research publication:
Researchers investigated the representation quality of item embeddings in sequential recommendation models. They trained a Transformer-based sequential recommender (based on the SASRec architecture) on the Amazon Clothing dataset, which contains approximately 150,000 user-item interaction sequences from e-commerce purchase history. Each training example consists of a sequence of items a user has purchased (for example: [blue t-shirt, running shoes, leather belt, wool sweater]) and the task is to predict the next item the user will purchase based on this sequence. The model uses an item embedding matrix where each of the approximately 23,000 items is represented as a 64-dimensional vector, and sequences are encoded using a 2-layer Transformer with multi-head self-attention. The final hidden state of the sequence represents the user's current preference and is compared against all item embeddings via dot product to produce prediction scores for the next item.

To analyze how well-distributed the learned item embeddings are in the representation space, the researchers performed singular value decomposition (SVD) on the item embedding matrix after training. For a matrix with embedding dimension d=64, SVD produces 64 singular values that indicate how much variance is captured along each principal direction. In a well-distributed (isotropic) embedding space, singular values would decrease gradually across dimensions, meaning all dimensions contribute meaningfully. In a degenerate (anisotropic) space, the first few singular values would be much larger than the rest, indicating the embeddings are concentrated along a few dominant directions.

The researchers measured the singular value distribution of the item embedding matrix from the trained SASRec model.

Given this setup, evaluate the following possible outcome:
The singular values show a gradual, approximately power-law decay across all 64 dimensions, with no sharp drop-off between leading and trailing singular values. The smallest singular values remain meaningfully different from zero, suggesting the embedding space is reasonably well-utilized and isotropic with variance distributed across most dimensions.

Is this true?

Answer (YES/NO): NO